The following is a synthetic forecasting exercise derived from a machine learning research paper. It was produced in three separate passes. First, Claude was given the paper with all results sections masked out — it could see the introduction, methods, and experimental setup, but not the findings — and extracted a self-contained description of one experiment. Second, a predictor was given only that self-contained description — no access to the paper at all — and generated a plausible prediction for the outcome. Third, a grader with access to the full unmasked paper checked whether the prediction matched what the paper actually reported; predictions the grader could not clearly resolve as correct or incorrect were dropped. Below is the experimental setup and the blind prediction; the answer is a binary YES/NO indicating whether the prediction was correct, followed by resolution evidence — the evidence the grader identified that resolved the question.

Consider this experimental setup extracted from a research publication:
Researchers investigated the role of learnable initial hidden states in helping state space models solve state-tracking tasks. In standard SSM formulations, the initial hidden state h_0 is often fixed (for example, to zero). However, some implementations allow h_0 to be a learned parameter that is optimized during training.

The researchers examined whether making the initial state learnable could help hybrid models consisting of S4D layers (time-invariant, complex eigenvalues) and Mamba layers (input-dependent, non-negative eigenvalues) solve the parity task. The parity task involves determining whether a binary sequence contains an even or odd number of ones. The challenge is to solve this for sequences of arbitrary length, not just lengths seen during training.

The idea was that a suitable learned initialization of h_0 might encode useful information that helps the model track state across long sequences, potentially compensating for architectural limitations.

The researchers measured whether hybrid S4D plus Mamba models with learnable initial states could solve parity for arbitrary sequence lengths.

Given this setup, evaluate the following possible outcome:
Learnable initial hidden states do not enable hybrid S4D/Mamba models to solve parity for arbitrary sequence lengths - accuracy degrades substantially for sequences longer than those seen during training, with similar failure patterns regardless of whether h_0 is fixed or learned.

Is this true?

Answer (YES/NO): YES